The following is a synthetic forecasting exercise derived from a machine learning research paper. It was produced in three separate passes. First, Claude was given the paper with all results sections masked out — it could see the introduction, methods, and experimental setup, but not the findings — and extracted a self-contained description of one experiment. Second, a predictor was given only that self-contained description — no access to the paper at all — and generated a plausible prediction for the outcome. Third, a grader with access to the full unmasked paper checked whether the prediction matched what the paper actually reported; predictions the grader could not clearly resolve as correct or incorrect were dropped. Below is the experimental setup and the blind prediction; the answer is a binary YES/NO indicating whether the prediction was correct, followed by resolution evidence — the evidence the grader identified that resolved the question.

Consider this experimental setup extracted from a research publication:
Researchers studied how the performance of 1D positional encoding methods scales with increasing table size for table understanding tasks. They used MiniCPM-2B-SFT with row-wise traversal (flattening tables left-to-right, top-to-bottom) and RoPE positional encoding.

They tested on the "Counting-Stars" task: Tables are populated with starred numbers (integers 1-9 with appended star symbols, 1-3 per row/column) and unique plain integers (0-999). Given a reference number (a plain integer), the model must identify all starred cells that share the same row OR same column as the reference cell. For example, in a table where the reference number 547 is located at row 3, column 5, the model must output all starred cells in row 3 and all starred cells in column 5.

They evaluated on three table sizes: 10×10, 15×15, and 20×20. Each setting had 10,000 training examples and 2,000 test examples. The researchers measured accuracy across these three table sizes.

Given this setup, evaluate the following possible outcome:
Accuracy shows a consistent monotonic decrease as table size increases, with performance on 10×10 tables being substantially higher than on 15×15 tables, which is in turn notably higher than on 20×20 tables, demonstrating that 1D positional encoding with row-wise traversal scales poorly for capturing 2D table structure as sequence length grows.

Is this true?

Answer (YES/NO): YES